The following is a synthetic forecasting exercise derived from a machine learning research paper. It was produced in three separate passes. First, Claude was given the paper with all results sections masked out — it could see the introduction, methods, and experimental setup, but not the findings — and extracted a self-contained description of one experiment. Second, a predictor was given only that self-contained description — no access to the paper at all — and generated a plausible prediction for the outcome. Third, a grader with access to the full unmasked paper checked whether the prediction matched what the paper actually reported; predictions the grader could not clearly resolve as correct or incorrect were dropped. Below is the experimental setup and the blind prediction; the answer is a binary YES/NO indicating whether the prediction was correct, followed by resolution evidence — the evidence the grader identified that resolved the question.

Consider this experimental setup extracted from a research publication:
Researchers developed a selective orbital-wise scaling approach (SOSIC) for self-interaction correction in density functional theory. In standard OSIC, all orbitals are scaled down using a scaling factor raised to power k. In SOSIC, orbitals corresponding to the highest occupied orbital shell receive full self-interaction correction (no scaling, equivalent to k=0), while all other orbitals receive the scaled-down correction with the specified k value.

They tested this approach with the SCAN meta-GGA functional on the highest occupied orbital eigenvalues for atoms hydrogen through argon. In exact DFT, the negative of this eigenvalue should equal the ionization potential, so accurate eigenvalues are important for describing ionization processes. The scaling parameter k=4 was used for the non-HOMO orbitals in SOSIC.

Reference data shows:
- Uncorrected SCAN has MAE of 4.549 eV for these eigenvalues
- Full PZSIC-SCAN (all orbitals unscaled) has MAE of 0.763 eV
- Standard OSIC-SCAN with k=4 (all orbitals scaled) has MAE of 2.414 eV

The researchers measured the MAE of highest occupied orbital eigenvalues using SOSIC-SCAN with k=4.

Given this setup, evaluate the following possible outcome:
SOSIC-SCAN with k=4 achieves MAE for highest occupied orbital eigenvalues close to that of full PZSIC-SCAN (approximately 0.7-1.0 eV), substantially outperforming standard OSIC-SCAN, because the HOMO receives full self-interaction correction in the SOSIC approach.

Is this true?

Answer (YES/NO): YES